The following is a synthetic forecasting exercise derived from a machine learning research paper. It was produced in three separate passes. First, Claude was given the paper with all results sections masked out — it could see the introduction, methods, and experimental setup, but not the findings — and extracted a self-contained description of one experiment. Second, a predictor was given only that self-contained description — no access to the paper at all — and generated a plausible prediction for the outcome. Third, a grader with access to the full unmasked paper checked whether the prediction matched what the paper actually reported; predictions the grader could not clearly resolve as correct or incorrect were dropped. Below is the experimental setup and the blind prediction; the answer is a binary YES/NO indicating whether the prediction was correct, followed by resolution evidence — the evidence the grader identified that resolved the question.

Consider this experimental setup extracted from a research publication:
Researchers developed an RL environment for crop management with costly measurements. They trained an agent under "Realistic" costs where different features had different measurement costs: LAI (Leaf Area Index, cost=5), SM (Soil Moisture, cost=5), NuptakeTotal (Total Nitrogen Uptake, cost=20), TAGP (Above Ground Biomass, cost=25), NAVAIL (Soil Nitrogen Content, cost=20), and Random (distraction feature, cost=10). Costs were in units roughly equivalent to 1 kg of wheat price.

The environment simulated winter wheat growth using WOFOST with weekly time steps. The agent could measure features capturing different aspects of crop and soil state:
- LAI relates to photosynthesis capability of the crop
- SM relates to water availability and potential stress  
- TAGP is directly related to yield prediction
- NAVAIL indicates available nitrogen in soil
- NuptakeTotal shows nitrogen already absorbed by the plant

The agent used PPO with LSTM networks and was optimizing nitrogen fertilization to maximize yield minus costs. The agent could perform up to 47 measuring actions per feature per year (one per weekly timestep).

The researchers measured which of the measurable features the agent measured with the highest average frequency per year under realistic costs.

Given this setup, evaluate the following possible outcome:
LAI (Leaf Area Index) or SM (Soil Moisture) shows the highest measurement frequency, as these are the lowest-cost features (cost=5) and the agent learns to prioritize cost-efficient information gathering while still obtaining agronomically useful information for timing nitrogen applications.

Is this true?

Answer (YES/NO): YES